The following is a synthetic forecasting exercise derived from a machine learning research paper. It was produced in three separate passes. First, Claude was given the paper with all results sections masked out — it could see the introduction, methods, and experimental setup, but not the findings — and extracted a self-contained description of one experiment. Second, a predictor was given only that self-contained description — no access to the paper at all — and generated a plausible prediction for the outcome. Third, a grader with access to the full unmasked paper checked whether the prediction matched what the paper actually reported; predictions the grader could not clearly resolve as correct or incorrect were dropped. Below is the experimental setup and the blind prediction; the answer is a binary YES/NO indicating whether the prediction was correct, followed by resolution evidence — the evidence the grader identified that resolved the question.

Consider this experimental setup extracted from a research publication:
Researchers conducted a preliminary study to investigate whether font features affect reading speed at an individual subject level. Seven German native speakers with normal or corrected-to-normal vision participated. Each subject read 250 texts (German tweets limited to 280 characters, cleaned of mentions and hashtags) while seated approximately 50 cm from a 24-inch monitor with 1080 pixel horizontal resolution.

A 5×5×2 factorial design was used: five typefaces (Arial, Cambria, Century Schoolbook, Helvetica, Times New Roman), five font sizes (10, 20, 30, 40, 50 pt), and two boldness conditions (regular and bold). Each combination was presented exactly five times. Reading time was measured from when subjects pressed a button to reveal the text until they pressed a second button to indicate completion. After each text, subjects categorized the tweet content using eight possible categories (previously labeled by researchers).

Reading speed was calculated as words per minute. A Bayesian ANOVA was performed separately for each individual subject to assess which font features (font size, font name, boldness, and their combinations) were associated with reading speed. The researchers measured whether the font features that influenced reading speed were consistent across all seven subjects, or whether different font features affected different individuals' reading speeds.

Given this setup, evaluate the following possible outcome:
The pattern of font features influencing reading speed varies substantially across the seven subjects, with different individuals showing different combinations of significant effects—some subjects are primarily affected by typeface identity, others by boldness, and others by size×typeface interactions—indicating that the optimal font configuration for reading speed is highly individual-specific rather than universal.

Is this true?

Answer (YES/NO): NO